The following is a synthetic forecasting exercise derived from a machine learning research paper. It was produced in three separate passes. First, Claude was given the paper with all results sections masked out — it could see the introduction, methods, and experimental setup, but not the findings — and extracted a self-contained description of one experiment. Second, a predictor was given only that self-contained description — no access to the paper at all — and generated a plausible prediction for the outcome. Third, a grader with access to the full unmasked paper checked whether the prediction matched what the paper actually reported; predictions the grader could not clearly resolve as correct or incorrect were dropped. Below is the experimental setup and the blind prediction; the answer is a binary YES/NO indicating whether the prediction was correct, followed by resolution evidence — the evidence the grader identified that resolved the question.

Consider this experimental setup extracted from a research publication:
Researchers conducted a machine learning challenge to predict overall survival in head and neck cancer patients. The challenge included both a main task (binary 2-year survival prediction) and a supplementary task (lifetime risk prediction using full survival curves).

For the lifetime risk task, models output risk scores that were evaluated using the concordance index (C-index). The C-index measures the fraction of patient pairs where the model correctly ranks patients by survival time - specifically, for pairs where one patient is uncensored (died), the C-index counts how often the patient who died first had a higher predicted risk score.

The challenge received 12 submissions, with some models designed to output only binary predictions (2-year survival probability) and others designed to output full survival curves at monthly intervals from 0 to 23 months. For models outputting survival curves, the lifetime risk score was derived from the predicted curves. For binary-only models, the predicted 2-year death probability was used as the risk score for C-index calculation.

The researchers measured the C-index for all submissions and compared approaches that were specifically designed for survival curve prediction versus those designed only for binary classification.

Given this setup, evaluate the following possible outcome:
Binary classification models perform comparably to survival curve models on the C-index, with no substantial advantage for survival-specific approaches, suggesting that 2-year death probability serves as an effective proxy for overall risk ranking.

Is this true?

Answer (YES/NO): NO